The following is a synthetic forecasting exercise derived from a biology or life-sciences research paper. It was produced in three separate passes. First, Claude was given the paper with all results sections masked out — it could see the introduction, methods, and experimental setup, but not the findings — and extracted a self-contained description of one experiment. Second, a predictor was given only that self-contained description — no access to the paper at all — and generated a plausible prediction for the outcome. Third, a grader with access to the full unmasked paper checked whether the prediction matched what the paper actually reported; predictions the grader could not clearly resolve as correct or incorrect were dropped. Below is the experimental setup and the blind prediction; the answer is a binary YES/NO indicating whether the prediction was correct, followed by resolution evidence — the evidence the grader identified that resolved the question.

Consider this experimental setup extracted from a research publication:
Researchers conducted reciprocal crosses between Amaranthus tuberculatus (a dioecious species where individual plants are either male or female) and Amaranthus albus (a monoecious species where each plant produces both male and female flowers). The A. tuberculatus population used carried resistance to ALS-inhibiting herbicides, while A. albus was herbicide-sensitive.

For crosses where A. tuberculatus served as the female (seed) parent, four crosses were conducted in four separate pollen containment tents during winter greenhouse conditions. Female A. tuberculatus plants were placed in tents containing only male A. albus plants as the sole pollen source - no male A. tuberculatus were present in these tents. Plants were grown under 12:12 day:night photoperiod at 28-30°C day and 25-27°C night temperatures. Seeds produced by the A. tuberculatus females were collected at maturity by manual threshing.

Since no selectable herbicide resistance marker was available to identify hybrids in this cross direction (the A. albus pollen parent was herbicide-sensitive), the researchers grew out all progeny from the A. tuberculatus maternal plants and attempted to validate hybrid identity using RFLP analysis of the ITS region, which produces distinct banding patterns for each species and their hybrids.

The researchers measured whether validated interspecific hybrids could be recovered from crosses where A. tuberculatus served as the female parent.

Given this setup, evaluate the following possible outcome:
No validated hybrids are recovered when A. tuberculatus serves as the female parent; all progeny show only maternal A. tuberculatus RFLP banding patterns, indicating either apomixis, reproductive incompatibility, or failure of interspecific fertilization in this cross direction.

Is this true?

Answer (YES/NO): YES